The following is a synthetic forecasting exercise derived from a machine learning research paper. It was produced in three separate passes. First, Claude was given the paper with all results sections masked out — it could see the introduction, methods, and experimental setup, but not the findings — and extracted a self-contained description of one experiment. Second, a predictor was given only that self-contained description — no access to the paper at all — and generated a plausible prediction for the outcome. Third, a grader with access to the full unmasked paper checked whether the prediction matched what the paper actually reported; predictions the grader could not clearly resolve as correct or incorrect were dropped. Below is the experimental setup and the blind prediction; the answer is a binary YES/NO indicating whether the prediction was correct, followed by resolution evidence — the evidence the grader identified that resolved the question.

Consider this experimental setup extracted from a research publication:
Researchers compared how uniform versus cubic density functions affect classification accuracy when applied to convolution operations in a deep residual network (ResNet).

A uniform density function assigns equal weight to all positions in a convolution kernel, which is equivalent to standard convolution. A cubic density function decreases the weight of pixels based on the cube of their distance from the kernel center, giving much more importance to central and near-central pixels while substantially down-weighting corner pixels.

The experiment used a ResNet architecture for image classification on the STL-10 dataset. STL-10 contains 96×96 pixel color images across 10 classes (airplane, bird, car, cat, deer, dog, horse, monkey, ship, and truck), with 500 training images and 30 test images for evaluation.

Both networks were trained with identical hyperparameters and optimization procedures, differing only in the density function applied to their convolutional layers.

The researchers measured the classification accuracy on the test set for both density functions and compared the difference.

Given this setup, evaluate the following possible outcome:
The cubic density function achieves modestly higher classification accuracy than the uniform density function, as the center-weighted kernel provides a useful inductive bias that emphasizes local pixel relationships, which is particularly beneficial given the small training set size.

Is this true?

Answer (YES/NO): YES